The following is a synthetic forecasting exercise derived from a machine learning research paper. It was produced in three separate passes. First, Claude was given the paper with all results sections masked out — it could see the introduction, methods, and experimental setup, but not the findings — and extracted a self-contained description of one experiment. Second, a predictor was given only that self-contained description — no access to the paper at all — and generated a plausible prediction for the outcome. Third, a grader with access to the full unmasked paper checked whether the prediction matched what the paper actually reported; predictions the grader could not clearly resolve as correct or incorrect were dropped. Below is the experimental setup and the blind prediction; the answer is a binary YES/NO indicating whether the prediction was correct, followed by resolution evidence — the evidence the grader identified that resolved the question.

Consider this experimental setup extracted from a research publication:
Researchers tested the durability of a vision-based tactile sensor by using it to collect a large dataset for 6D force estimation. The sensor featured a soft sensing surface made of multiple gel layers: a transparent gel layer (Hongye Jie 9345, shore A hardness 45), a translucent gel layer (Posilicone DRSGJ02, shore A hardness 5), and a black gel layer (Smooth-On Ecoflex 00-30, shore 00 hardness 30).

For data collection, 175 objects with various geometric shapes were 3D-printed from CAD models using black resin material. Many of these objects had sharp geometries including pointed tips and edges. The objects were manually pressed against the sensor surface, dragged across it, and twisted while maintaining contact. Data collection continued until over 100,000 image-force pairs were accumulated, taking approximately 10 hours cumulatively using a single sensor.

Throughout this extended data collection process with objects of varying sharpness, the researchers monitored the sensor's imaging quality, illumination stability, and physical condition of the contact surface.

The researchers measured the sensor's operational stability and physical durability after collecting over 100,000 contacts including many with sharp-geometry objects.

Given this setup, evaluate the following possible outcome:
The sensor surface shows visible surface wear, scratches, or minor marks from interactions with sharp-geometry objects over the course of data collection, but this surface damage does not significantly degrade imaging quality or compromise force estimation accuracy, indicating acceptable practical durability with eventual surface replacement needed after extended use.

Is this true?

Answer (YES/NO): NO